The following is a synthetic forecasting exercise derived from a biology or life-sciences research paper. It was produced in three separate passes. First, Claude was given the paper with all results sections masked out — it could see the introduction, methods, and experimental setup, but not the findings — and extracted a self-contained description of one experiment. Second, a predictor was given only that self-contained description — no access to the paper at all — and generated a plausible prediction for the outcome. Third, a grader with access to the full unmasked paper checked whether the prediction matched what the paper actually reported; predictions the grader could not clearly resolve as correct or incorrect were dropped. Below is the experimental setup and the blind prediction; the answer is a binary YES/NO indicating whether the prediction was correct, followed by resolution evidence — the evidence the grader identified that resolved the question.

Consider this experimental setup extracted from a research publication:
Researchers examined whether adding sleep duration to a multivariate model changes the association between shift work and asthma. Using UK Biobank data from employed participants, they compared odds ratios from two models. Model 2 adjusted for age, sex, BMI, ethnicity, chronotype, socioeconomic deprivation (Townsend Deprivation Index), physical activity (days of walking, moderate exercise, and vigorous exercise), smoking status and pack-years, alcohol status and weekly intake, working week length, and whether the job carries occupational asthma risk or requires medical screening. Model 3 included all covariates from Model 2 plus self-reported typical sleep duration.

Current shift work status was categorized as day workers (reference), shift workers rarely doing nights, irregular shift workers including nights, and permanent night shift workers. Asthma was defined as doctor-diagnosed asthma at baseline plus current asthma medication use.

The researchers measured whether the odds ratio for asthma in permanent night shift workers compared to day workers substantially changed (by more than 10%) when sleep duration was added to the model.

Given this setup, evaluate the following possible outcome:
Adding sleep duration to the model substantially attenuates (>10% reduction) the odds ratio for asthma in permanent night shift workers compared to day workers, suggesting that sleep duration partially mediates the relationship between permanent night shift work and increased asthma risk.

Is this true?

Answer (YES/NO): NO